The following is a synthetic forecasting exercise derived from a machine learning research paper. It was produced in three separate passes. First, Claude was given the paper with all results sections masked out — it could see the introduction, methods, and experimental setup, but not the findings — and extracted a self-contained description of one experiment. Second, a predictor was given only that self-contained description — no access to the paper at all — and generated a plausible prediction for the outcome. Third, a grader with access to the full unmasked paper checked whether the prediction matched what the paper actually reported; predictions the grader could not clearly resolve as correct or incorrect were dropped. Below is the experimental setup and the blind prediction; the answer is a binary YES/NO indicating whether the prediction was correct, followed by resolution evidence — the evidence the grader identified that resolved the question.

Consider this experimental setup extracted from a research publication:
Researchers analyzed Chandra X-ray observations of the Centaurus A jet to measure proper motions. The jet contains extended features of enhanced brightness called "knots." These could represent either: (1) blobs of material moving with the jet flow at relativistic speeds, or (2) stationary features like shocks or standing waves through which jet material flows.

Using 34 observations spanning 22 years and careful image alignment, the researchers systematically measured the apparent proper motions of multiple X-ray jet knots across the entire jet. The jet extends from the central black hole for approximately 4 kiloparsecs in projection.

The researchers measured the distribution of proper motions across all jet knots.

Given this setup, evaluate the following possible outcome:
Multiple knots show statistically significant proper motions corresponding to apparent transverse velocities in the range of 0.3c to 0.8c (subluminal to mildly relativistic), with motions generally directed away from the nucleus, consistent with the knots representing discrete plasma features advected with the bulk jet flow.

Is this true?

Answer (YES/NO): NO